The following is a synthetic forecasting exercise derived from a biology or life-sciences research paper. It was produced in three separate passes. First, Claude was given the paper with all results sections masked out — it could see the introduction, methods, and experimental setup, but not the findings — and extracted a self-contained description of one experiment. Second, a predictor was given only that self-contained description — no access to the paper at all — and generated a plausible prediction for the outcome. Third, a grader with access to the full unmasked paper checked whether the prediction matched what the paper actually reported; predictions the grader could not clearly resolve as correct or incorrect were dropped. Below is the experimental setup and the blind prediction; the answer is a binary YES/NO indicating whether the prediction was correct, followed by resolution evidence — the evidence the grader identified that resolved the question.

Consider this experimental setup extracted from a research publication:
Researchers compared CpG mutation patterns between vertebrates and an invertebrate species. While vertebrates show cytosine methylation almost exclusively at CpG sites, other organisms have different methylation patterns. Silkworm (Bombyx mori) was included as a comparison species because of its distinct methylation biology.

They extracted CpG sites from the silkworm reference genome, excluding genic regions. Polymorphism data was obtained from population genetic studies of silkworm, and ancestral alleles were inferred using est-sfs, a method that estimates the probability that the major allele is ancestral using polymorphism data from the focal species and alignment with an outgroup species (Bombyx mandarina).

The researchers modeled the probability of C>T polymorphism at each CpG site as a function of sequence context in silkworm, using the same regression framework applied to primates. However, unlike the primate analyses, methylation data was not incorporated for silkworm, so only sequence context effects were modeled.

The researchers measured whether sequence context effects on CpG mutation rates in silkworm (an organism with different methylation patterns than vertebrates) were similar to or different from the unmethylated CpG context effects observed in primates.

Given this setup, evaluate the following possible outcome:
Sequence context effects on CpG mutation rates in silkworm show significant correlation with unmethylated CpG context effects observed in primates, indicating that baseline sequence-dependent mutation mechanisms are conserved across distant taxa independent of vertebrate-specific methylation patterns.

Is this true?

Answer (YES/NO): YES